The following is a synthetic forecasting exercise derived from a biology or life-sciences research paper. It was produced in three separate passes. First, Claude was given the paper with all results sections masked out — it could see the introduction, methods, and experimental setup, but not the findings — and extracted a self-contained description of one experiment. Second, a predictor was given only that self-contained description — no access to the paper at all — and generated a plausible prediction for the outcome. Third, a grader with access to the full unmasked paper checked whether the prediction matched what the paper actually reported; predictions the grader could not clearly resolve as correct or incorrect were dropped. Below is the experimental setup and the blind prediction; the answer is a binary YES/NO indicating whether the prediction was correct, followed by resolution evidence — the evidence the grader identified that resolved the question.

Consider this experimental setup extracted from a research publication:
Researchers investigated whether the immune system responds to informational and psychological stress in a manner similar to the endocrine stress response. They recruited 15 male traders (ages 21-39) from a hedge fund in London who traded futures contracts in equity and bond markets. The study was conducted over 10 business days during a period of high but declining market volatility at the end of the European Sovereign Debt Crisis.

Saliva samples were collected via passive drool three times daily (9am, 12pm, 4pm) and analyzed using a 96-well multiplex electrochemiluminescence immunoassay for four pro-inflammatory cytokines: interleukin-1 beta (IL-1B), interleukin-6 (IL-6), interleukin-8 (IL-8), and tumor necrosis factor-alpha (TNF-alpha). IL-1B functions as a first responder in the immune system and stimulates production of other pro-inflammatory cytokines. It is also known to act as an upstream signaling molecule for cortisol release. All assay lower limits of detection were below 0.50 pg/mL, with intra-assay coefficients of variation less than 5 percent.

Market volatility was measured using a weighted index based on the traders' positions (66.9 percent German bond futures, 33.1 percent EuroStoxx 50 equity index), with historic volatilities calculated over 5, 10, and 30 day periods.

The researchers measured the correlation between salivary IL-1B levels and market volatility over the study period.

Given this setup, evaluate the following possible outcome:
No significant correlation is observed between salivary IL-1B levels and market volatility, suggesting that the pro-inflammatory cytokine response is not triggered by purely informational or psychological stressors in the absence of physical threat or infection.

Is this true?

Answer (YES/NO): NO